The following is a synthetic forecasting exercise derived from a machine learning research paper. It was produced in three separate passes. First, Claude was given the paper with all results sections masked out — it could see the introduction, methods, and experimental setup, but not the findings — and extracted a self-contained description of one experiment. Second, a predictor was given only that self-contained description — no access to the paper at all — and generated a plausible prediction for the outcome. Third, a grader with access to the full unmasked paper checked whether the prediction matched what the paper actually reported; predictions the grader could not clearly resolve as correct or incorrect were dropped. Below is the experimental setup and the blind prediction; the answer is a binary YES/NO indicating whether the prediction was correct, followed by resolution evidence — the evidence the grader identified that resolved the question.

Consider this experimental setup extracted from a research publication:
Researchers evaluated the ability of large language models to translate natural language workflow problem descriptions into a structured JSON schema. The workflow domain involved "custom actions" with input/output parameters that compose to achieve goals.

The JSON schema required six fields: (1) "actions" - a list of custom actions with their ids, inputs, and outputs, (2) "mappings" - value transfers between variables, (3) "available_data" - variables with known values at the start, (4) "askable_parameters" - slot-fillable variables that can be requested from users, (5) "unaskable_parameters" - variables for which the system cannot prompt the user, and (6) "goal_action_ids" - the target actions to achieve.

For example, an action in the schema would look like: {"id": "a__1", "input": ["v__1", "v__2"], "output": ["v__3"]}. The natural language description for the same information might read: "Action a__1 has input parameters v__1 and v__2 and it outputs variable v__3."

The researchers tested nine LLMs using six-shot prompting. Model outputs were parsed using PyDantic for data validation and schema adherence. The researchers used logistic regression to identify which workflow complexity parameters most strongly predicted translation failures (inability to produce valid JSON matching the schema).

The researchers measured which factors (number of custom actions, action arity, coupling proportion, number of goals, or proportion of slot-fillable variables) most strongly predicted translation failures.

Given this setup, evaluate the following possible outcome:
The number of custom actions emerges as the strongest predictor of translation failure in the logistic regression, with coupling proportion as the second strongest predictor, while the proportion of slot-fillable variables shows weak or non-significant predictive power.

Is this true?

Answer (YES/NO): NO